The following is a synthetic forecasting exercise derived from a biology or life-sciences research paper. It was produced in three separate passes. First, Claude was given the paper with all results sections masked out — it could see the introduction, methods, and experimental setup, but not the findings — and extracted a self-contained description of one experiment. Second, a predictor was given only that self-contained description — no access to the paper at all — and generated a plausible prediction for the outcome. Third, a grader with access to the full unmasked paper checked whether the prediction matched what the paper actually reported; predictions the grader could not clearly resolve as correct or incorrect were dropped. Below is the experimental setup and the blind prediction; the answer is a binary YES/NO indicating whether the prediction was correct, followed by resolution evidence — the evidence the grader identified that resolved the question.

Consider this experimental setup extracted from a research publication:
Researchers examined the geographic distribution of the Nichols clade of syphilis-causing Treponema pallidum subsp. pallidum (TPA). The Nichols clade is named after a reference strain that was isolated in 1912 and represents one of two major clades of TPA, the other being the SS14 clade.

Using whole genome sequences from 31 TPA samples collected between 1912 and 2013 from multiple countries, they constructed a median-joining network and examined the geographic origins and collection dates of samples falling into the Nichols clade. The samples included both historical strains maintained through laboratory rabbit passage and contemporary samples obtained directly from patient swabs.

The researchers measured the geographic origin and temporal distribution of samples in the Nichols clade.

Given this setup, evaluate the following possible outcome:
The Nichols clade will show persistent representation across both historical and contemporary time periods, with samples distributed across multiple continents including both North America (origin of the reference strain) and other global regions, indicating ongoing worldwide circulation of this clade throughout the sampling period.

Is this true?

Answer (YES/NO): NO